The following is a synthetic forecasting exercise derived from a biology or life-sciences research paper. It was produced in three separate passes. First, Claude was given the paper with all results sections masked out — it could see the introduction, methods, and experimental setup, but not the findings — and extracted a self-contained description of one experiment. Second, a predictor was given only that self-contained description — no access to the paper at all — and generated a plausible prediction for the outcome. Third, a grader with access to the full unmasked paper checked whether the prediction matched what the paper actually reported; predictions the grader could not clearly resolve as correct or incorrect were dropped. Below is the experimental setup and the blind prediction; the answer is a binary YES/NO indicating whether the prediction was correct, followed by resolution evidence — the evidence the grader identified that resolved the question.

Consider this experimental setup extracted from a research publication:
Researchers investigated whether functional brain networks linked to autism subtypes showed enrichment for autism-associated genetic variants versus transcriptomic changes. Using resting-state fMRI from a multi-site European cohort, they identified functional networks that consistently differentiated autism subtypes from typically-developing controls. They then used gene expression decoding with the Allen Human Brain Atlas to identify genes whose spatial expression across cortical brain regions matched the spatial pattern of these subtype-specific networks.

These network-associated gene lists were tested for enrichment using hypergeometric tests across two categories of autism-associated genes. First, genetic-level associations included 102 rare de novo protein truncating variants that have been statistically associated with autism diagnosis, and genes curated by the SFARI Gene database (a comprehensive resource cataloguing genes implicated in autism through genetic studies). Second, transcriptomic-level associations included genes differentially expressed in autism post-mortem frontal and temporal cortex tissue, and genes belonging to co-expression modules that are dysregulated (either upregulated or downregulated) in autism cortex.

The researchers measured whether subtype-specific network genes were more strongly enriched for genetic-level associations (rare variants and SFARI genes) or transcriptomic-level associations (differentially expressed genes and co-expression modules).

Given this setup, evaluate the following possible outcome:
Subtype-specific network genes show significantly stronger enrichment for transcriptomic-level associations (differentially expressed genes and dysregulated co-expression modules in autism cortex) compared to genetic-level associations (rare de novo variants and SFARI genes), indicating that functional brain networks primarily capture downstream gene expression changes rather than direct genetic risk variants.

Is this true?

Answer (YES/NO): NO